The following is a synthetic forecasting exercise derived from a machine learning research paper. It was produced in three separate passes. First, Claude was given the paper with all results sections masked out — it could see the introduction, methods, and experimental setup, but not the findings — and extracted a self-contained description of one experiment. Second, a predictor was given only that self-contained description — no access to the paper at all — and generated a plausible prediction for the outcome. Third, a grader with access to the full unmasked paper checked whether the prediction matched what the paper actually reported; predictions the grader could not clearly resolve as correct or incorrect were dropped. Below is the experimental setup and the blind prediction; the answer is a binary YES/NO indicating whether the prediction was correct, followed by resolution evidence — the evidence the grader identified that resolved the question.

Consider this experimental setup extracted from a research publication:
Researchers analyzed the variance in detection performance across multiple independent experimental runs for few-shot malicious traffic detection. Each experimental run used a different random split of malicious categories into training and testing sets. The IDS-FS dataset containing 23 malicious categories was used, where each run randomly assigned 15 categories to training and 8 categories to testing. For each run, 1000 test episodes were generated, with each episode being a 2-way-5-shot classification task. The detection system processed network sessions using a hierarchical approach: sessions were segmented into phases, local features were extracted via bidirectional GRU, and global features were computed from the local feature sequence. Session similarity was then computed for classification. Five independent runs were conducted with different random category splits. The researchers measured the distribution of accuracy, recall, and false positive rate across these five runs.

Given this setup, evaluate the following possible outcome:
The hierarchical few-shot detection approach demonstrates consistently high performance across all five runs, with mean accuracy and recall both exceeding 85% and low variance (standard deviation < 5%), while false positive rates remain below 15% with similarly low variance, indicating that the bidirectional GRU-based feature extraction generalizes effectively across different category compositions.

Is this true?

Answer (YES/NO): NO